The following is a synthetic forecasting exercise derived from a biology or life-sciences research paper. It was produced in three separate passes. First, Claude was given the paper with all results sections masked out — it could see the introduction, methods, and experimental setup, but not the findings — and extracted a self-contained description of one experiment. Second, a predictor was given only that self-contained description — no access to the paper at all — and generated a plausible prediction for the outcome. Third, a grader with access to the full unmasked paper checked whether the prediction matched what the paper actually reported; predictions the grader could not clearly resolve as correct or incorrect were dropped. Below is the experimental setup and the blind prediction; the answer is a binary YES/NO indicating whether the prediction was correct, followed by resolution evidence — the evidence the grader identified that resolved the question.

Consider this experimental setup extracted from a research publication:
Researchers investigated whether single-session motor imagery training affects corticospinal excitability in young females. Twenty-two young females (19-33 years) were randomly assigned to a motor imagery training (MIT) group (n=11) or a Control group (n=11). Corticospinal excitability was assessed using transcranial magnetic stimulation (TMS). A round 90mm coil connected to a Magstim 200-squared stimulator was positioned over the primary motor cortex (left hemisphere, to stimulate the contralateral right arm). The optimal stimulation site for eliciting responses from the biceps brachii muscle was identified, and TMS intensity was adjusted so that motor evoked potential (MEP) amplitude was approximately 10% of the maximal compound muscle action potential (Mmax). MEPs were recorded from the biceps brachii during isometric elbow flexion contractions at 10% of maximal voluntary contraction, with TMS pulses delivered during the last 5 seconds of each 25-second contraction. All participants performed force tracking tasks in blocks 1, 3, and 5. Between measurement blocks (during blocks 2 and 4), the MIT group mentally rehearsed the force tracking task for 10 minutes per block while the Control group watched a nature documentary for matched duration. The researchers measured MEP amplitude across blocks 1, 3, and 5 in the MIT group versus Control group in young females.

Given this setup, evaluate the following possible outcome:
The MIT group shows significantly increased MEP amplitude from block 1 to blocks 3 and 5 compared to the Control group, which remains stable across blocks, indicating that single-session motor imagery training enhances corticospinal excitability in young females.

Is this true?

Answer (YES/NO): NO